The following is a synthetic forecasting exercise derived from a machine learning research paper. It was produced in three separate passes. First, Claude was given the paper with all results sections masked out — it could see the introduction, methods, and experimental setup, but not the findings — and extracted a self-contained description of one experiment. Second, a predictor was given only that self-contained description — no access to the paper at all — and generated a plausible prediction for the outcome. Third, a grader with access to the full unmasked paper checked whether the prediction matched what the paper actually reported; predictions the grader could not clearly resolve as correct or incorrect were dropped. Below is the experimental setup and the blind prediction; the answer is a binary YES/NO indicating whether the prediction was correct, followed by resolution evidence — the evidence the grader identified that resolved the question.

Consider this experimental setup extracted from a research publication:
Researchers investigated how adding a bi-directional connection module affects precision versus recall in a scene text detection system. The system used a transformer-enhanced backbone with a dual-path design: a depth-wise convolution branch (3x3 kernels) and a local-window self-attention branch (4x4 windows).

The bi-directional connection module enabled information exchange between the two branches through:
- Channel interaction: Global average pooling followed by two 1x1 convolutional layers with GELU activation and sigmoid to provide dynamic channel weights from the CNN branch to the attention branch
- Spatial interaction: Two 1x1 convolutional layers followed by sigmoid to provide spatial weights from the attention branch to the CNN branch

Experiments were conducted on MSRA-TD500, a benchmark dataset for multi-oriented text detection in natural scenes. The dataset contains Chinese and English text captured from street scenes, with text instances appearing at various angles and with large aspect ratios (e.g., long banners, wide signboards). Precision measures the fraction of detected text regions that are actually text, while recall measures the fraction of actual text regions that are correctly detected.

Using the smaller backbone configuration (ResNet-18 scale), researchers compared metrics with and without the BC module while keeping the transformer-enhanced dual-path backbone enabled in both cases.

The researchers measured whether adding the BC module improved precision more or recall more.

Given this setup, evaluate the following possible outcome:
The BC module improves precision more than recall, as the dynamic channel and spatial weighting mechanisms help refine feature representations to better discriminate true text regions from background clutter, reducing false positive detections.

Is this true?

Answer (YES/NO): NO